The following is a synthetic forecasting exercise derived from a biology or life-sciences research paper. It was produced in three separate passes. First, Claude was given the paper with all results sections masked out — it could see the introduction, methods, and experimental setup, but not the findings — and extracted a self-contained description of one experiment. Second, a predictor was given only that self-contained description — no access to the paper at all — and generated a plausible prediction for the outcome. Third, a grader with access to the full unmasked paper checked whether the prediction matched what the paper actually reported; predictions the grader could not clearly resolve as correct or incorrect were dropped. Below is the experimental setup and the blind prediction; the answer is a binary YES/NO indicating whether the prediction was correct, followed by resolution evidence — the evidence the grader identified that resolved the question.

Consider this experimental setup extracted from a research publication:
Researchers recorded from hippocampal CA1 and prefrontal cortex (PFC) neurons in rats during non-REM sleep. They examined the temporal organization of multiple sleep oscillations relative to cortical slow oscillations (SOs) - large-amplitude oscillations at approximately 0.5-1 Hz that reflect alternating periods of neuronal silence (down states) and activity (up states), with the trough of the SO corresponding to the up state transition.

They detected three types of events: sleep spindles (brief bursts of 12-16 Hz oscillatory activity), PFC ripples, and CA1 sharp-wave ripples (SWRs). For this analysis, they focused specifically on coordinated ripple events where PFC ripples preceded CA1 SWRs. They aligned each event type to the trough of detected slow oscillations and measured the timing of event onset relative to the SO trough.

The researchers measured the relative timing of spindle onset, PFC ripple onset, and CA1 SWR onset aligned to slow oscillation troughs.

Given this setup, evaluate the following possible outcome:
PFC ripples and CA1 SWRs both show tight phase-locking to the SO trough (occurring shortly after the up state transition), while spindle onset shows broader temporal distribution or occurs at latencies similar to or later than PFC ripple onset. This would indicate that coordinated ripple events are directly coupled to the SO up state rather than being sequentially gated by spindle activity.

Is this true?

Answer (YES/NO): NO